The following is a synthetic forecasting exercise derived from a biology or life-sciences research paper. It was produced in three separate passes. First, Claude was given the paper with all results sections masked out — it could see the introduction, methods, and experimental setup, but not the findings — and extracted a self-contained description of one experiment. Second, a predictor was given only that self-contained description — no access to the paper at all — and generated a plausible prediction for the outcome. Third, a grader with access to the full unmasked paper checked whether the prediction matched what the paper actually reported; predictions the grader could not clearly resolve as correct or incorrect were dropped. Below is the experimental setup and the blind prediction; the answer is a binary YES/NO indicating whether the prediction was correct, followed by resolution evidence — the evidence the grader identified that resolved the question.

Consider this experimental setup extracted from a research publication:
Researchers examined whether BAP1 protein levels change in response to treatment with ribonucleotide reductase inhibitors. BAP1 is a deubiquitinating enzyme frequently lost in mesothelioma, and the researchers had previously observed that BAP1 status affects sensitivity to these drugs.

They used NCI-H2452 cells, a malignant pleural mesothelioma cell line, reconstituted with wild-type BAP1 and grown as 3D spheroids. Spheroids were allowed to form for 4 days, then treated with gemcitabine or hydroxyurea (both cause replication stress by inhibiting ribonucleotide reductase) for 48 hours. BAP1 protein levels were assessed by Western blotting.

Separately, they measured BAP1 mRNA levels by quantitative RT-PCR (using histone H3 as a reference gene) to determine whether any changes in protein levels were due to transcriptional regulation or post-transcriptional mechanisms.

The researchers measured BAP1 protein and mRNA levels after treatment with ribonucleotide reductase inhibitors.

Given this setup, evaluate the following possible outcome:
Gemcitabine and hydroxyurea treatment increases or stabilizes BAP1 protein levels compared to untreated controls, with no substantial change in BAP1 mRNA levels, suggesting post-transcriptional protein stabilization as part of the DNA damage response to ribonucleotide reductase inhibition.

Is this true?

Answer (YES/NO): NO